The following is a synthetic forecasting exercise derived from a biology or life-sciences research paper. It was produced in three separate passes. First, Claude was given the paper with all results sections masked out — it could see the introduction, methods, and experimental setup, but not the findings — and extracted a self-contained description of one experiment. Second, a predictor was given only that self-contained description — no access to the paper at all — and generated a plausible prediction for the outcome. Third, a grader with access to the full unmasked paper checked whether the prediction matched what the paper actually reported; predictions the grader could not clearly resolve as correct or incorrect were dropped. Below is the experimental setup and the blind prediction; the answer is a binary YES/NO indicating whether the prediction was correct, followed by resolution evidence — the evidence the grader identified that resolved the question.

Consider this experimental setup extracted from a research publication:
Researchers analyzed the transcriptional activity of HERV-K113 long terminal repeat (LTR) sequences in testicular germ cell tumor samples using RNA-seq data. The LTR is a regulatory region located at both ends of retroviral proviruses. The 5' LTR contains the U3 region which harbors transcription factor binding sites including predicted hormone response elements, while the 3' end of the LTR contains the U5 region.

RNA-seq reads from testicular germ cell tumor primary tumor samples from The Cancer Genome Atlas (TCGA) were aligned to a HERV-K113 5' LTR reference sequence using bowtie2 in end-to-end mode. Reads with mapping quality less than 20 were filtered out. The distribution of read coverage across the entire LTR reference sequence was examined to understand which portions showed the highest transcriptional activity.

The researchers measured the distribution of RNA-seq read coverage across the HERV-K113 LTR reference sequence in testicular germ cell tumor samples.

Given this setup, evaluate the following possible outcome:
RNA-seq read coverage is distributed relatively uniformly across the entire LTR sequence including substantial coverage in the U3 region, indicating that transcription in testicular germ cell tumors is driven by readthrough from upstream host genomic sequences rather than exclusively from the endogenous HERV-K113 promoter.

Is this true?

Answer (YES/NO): NO